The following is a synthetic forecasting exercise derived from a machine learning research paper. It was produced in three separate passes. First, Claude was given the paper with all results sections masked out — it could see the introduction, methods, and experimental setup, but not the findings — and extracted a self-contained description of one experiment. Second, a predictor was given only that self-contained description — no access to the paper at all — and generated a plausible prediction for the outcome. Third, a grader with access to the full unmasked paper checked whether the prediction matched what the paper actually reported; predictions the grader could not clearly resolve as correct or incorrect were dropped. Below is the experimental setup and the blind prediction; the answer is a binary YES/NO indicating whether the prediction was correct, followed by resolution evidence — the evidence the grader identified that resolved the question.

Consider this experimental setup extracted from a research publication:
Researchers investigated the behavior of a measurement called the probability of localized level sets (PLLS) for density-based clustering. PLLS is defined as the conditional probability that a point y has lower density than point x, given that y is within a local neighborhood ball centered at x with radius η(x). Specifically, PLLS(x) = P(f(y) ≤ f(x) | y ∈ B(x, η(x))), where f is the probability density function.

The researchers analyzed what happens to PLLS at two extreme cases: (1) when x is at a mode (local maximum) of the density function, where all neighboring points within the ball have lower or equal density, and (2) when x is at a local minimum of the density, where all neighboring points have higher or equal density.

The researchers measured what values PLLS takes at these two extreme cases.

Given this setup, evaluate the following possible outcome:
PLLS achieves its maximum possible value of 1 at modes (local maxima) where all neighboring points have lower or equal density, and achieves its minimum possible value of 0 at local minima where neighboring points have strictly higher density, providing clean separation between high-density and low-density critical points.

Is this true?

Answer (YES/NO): YES